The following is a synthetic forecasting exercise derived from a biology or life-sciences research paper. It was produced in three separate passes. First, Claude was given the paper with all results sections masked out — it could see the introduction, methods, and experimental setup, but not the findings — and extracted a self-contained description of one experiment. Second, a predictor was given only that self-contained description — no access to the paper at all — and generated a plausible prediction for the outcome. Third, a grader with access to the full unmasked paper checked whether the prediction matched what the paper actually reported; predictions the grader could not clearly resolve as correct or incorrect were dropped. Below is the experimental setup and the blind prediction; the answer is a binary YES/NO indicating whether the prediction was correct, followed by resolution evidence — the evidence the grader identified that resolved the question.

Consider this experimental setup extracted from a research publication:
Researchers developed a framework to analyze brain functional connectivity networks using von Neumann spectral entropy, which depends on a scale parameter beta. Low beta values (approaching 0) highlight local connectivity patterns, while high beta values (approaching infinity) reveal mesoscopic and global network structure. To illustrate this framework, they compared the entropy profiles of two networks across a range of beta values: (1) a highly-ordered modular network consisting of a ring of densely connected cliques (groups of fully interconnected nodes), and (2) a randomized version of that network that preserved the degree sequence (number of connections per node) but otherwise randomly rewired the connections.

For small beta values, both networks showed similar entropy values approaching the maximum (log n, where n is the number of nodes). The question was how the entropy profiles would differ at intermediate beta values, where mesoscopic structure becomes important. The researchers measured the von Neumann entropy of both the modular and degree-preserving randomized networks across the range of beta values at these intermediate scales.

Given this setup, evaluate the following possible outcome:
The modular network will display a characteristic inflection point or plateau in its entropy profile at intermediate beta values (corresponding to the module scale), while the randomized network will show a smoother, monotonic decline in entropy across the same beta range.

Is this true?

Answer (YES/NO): YES